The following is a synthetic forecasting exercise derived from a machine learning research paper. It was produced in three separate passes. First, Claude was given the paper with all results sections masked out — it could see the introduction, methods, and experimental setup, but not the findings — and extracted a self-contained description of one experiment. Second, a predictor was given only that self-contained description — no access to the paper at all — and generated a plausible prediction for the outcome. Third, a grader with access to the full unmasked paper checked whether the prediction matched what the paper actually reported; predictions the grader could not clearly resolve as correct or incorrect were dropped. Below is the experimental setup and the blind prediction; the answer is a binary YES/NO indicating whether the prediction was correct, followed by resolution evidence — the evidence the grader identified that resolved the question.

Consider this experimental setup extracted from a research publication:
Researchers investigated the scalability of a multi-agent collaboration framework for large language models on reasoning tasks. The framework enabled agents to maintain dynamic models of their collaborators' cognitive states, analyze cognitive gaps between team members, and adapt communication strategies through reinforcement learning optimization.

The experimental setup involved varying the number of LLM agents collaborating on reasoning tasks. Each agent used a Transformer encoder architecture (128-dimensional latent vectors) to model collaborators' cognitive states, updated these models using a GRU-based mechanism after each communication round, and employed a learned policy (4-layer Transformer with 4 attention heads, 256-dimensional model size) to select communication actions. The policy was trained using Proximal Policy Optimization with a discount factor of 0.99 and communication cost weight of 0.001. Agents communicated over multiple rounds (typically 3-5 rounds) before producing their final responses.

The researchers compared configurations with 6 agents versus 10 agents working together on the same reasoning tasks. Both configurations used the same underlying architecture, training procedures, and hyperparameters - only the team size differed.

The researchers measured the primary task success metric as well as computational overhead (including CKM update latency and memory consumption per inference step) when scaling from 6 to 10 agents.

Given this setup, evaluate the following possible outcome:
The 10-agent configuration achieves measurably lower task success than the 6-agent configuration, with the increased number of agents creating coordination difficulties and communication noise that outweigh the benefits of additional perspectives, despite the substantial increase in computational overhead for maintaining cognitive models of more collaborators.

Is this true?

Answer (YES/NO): NO